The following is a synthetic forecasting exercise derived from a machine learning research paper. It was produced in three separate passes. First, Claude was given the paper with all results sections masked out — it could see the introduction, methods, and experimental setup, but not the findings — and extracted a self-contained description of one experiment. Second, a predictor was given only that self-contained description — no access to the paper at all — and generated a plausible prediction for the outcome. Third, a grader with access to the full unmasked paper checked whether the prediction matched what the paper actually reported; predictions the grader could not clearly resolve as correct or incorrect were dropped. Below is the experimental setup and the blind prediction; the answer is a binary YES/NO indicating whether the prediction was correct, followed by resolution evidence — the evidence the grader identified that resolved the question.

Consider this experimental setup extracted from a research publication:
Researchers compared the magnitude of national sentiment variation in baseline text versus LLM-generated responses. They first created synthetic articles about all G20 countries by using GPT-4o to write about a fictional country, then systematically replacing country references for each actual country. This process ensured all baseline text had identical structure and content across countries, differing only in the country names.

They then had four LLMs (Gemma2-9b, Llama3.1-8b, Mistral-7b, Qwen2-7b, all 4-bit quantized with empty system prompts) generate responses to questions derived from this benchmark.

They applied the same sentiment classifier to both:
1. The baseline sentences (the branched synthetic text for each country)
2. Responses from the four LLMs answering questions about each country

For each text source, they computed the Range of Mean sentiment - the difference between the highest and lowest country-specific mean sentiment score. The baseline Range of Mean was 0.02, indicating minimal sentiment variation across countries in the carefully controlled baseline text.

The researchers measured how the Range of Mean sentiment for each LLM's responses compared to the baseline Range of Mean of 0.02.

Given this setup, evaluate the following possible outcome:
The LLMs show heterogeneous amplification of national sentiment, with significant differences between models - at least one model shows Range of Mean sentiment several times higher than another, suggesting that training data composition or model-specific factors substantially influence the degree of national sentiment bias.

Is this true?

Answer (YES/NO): YES